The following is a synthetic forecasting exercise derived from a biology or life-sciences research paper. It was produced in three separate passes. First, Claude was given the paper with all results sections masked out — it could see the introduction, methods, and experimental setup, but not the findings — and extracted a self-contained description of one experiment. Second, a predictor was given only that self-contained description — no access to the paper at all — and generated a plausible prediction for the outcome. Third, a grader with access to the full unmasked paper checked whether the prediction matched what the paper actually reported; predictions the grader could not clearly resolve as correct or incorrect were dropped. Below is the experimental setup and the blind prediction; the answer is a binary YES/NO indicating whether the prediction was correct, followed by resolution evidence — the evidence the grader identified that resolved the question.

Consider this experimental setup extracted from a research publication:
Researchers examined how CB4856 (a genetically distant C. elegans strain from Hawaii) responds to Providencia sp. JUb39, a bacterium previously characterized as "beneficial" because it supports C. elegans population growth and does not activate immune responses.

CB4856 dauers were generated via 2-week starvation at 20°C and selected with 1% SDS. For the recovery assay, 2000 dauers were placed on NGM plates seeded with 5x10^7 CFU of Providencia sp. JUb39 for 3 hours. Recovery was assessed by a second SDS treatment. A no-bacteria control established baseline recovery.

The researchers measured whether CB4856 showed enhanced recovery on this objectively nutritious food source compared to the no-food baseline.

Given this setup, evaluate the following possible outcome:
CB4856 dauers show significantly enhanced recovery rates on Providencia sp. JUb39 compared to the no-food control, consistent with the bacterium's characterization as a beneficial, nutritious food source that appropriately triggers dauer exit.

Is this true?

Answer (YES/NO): NO